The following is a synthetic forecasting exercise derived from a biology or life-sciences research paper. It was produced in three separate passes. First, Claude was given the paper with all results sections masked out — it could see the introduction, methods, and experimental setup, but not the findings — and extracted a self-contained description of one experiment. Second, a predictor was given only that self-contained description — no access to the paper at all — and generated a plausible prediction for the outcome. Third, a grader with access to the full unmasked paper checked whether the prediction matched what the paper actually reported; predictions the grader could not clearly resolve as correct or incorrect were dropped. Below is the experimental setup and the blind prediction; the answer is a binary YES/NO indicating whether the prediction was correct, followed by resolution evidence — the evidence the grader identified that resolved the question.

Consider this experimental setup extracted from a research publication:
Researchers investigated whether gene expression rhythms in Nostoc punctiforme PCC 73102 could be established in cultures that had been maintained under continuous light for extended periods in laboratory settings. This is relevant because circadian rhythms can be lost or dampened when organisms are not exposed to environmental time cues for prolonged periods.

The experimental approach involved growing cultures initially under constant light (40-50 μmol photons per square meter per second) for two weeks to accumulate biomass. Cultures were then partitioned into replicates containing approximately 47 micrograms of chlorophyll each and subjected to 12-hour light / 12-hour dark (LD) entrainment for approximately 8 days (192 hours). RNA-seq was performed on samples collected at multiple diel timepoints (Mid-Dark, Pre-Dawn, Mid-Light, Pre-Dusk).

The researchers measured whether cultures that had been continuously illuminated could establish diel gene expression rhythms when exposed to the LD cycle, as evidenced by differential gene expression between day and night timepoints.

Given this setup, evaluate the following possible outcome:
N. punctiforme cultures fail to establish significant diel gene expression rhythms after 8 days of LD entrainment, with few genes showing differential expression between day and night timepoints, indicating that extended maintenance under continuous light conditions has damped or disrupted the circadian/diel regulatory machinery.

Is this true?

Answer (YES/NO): NO